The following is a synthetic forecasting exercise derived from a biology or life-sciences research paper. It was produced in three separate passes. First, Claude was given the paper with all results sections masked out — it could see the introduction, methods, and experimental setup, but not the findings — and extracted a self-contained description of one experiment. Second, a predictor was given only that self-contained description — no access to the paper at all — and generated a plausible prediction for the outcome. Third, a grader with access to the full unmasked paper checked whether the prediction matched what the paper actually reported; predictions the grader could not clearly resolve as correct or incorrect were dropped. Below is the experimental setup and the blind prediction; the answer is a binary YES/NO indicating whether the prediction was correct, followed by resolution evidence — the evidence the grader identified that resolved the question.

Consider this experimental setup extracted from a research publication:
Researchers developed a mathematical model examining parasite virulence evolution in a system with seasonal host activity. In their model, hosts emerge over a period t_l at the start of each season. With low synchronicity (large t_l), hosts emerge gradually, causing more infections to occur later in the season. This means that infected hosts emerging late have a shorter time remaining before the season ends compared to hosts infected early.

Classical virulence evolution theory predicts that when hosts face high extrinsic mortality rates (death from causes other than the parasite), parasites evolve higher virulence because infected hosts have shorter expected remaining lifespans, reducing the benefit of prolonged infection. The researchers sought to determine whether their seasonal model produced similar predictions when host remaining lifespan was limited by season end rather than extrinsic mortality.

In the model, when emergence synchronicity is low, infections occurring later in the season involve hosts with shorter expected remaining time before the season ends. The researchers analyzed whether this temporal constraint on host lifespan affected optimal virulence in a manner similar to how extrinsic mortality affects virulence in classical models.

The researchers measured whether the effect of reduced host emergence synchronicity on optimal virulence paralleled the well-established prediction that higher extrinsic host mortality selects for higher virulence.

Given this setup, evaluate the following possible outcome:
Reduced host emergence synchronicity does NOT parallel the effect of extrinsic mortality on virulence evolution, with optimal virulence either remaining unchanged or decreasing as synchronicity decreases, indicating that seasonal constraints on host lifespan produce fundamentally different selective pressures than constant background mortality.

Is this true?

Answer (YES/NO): NO